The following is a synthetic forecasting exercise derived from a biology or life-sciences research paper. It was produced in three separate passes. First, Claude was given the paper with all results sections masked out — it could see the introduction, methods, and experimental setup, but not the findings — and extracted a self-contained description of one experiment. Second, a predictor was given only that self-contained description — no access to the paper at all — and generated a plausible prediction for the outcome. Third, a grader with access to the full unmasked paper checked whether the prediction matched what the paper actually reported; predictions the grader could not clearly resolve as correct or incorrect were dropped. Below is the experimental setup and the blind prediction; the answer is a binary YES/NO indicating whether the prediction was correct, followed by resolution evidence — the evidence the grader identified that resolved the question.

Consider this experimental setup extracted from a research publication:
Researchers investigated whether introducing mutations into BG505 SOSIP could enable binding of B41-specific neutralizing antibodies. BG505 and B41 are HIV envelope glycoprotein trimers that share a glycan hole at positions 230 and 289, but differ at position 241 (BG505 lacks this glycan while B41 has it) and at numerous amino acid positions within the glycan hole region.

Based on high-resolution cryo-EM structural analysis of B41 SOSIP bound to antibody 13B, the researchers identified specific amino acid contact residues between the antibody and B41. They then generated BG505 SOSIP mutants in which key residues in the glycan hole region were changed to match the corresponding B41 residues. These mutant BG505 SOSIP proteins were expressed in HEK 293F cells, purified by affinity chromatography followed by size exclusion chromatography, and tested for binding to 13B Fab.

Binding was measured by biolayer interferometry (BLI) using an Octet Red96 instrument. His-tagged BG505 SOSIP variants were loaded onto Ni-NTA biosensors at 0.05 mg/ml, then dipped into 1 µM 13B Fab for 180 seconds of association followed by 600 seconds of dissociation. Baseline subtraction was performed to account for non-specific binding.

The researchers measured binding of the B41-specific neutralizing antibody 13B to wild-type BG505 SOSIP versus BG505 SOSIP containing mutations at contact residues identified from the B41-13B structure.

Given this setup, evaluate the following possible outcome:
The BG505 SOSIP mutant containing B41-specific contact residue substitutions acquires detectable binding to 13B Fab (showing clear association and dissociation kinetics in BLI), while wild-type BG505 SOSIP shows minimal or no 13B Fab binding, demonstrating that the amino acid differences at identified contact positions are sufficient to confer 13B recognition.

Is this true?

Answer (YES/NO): NO